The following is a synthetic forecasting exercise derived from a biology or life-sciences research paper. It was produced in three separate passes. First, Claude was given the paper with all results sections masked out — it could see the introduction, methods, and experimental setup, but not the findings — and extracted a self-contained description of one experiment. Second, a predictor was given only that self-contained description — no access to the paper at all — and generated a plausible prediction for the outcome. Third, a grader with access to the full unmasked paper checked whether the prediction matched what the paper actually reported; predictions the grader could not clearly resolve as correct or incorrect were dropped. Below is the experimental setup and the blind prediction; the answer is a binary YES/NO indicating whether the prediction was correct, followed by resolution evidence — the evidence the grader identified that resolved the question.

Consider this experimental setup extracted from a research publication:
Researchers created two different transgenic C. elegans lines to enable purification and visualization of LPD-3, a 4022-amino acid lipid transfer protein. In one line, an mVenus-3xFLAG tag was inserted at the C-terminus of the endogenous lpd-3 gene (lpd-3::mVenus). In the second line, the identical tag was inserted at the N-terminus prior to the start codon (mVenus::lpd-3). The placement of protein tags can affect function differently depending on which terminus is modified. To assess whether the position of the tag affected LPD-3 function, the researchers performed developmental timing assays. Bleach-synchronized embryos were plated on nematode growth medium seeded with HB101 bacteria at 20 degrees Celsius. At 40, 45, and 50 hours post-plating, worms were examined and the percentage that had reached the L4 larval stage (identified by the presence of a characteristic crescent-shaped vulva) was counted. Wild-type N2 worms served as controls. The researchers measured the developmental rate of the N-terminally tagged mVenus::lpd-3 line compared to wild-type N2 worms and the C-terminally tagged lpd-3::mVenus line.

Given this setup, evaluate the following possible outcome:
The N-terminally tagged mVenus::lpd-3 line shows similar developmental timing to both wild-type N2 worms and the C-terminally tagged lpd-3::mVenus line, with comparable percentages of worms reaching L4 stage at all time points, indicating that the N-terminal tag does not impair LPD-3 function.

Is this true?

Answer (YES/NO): NO